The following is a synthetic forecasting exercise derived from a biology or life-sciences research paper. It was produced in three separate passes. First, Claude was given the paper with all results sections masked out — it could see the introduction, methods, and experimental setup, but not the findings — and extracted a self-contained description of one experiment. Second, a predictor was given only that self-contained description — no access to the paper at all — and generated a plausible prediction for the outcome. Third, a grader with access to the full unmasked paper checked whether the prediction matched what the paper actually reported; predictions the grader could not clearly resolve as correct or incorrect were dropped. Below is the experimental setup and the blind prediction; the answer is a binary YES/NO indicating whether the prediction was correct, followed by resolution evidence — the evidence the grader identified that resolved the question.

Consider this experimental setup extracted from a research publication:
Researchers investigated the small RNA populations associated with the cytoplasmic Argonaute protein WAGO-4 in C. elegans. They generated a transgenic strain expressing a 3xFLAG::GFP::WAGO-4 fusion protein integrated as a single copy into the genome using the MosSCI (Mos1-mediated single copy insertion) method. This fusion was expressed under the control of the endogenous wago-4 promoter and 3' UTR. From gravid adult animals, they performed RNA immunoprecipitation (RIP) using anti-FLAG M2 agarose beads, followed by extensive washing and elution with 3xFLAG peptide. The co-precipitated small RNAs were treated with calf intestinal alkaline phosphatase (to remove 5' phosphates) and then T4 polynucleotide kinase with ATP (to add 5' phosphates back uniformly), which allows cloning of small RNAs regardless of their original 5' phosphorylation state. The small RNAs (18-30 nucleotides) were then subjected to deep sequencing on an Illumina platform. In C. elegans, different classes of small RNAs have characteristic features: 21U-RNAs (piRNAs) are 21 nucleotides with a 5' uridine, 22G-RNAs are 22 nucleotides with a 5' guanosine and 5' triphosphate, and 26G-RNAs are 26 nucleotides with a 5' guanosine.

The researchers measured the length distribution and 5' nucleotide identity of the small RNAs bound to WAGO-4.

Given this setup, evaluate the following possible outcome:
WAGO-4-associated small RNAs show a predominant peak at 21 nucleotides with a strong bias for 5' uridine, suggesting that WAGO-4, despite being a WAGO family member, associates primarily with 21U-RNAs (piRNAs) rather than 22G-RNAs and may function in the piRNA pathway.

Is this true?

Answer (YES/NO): NO